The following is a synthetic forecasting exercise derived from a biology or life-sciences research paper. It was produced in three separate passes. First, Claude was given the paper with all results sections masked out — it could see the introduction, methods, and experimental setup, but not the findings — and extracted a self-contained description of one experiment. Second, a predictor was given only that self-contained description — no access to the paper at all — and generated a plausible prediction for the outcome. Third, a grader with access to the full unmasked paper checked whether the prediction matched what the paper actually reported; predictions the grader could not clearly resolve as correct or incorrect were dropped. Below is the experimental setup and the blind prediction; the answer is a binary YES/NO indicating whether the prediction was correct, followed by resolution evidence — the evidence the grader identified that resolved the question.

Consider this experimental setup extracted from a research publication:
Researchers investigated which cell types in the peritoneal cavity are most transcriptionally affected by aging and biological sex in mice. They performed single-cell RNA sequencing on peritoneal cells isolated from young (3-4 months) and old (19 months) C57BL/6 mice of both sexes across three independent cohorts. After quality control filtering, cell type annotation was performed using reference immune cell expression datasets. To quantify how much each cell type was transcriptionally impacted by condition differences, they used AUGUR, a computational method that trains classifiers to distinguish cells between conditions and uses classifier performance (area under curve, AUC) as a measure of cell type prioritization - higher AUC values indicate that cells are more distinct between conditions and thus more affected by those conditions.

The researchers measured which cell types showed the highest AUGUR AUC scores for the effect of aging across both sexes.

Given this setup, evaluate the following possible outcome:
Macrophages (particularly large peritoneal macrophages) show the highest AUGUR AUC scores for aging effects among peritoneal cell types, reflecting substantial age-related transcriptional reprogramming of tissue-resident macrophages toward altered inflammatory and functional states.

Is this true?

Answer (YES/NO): YES